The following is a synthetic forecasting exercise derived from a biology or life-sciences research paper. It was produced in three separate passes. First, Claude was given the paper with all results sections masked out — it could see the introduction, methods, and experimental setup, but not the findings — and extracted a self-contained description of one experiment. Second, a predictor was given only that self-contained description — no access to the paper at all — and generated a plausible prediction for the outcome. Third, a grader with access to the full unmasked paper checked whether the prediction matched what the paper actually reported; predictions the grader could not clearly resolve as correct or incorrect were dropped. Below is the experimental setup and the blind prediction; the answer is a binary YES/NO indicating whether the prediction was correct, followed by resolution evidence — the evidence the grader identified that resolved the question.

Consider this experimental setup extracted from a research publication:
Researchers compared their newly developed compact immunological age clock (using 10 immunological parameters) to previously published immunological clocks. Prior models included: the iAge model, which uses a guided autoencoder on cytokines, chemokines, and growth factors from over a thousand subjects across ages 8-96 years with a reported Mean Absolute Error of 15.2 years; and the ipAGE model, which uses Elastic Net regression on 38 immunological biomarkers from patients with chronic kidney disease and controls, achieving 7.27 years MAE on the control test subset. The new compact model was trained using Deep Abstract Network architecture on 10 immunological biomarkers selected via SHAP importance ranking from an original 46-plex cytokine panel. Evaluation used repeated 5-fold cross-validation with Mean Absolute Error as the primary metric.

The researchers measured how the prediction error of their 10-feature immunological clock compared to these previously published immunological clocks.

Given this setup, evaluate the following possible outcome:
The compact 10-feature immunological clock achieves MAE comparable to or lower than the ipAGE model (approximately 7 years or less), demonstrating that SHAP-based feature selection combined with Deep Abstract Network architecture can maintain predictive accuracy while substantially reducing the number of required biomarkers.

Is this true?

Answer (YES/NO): YES